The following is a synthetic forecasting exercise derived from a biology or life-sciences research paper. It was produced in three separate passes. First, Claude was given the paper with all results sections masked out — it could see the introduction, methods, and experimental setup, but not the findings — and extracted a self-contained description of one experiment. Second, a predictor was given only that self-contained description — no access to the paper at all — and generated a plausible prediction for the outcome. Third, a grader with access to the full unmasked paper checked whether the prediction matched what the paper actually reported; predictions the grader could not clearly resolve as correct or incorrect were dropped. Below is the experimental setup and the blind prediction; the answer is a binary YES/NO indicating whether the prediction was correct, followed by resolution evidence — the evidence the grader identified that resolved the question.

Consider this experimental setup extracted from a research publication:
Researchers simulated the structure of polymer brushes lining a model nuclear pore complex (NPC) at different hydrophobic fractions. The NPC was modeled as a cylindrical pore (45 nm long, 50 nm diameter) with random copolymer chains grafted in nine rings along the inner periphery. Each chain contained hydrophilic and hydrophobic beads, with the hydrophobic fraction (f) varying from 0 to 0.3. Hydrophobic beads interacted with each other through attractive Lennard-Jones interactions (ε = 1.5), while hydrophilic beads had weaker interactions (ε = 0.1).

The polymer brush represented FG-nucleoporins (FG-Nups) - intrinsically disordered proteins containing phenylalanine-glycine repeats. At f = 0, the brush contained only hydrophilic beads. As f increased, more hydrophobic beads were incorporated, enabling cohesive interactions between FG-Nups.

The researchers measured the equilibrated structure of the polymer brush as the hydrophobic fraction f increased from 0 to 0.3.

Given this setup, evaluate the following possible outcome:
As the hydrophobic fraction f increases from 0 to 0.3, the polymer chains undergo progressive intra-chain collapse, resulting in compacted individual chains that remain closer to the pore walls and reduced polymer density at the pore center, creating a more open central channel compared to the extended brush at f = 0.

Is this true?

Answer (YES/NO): NO